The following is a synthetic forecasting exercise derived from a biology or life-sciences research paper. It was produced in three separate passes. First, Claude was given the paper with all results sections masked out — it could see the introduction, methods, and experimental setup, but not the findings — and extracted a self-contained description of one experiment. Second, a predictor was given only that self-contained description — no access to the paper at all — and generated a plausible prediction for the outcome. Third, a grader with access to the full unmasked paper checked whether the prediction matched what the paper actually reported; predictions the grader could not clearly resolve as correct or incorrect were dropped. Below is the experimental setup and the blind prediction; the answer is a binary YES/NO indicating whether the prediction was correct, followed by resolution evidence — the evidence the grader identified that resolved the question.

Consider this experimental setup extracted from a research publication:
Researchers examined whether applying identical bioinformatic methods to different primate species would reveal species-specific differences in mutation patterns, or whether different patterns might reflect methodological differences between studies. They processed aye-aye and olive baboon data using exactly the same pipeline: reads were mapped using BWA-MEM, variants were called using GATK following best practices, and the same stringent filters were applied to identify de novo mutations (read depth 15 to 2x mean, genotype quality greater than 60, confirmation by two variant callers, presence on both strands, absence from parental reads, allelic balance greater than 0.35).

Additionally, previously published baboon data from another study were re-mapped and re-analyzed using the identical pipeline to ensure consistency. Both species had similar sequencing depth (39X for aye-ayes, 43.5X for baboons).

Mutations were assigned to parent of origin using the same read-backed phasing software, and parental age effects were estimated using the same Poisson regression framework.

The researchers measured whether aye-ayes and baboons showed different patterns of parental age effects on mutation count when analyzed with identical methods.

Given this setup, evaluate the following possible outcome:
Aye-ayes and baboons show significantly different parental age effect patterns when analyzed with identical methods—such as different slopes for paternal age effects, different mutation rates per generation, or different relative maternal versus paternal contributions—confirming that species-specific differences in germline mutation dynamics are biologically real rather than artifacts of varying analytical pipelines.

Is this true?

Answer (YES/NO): YES